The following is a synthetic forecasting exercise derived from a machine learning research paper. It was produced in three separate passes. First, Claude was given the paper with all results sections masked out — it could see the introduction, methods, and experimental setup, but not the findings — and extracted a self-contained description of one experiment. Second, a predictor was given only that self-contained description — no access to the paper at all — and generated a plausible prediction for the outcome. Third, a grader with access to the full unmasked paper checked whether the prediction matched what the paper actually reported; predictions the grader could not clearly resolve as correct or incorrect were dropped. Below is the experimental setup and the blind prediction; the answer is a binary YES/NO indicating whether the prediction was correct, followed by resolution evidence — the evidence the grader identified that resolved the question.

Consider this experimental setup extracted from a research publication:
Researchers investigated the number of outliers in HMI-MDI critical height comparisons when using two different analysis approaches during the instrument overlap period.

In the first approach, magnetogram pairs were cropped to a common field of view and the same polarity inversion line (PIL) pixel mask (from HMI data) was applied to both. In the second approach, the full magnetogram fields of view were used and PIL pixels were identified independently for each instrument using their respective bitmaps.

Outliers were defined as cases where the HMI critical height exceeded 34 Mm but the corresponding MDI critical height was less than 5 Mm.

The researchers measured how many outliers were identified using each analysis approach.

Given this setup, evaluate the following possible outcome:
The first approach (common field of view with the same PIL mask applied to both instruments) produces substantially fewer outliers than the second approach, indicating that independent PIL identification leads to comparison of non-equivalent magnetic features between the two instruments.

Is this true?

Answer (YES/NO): NO